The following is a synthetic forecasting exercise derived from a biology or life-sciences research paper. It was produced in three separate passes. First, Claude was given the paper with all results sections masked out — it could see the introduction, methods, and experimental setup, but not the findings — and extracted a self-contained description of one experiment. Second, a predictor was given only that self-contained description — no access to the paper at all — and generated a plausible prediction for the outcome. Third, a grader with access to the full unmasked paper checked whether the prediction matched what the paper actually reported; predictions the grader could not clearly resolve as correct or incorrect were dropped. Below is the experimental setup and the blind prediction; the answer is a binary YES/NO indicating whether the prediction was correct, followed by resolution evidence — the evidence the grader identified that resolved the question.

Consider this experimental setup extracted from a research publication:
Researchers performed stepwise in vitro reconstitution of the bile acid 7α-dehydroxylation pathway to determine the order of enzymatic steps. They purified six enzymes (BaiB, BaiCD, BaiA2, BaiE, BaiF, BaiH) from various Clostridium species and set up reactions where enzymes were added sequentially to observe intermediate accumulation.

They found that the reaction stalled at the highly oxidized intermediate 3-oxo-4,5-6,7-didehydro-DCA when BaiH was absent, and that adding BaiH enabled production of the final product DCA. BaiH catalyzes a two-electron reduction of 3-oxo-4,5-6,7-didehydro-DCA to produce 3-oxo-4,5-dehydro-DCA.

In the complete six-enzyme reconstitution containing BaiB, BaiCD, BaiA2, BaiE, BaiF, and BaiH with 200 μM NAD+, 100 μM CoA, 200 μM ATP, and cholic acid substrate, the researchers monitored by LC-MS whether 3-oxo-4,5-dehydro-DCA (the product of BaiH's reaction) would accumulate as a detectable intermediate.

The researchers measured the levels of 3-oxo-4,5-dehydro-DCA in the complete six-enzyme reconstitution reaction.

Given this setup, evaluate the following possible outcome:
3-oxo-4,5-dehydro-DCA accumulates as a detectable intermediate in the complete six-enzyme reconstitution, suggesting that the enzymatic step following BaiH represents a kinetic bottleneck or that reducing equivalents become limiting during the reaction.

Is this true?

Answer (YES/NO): NO